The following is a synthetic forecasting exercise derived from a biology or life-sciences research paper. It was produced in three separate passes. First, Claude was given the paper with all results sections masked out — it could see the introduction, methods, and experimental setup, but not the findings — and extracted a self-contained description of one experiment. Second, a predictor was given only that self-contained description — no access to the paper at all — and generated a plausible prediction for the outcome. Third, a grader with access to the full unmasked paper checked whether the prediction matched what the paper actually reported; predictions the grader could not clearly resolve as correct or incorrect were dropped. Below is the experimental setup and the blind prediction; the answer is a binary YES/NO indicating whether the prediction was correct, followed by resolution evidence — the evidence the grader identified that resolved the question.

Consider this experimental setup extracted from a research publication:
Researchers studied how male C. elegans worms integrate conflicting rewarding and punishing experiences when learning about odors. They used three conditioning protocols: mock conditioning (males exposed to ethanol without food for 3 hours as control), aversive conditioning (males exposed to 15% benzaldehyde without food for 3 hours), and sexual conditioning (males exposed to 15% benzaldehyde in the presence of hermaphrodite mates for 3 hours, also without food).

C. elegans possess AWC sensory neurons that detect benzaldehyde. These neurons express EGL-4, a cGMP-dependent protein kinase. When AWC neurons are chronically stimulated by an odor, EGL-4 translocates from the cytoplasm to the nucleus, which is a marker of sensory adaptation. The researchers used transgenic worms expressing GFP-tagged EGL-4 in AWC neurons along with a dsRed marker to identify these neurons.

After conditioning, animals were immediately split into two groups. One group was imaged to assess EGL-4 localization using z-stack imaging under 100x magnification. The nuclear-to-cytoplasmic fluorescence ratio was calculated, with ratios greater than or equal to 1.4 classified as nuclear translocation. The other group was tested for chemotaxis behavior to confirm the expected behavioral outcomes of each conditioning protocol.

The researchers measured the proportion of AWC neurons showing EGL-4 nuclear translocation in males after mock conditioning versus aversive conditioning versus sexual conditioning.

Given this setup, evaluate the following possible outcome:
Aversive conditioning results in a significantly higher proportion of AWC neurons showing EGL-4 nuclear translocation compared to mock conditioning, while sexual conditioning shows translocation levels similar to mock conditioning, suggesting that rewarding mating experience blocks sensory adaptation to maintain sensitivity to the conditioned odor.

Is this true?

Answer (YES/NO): NO